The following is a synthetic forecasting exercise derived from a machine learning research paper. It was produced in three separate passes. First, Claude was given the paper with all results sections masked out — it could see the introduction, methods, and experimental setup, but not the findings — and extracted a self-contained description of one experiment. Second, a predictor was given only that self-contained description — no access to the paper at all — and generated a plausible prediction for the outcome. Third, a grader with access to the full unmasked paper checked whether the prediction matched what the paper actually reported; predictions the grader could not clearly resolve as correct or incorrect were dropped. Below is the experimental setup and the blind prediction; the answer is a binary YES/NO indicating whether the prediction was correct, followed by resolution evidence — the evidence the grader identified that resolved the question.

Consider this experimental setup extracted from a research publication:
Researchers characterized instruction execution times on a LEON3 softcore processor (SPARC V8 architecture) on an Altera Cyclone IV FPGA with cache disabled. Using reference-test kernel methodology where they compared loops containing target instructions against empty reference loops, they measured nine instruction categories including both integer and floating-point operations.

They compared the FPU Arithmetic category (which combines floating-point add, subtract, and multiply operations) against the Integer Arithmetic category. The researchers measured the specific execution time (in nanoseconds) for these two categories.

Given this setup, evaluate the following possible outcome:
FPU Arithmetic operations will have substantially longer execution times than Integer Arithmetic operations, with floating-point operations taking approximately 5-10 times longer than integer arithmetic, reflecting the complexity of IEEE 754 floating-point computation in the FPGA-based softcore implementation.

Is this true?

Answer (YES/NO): NO